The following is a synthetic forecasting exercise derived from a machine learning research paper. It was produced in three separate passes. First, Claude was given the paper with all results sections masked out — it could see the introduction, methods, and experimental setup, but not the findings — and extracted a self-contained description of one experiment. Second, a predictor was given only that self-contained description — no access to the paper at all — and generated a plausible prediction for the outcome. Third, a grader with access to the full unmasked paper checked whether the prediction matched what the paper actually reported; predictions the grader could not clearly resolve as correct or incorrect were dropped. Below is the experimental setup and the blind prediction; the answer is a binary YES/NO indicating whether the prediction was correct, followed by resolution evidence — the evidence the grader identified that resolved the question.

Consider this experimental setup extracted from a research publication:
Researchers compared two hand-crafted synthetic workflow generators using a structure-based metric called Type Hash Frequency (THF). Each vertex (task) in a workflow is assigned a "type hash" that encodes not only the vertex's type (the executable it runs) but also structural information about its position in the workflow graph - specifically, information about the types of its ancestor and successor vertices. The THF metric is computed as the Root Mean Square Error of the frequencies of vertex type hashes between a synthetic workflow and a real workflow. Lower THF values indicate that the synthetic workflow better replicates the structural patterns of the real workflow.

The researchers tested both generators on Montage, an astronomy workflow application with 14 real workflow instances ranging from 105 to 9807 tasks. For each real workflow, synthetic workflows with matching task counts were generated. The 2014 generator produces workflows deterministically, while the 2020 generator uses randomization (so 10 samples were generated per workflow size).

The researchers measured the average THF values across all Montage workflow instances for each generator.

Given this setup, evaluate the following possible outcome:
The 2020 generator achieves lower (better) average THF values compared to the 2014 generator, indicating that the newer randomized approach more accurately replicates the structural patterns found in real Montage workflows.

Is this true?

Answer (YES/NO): NO